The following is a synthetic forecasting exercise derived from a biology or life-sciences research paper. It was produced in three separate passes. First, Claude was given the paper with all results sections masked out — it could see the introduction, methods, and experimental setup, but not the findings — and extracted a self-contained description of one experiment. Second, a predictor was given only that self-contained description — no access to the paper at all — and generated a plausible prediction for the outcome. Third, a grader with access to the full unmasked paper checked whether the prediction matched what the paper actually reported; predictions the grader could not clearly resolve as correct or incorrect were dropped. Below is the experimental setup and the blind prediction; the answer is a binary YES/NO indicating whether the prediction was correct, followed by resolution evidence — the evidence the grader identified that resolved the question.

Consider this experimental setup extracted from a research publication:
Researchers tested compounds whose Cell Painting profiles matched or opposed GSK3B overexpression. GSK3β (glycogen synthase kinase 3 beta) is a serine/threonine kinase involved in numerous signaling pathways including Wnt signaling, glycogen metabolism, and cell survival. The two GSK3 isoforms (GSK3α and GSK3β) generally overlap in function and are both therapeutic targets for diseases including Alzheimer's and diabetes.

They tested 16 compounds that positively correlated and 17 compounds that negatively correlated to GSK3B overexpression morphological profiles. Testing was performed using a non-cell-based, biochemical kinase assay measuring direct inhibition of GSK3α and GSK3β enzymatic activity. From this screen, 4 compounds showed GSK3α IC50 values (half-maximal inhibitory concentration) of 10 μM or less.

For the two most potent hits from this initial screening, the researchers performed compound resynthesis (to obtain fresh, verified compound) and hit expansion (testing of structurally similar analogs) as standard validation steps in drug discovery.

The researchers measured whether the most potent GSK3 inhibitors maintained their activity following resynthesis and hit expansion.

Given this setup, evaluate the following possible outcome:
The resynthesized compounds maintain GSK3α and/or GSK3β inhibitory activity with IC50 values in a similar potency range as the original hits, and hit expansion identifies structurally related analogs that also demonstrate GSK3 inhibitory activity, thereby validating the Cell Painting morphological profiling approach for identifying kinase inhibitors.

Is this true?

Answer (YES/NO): NO